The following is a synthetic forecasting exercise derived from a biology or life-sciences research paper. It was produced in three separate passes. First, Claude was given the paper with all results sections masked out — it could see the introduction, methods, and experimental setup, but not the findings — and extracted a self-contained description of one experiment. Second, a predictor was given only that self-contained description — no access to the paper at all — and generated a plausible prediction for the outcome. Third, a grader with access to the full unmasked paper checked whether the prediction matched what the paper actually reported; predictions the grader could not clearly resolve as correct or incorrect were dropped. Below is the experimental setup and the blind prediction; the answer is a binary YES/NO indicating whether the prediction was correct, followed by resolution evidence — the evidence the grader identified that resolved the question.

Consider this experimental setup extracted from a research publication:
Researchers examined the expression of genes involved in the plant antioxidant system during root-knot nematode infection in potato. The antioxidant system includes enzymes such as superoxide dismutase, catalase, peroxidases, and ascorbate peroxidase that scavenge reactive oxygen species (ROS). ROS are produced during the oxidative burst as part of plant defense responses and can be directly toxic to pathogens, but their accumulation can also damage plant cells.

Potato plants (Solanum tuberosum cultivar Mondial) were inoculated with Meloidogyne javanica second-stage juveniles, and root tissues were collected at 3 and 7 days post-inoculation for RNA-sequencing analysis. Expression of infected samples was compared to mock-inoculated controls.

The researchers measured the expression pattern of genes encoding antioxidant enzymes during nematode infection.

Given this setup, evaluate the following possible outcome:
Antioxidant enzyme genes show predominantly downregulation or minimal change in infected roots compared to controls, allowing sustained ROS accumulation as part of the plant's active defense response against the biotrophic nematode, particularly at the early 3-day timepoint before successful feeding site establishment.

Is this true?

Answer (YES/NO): NO